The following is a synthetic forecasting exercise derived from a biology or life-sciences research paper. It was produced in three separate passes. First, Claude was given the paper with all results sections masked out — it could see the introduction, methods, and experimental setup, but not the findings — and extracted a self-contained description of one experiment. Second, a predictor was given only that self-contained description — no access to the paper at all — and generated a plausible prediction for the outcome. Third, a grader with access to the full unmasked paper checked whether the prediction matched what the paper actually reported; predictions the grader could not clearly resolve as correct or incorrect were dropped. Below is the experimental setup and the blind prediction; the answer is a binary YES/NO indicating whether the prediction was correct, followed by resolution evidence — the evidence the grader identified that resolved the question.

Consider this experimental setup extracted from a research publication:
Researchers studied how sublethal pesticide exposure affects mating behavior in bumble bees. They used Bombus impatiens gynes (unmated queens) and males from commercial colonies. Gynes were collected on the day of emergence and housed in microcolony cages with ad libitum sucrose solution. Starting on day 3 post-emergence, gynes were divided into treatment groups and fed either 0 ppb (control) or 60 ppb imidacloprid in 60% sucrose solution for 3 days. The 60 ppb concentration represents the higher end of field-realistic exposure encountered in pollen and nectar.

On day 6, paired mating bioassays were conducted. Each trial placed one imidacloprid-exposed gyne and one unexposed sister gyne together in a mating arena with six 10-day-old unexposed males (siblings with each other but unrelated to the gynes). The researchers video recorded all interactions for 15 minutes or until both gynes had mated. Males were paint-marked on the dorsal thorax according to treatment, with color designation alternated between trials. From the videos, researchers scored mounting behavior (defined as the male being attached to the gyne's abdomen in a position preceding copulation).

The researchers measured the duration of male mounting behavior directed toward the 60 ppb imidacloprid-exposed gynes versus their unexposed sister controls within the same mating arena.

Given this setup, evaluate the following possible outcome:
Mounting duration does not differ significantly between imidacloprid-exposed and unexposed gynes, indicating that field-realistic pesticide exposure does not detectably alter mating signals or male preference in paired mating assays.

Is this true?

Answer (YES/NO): YES